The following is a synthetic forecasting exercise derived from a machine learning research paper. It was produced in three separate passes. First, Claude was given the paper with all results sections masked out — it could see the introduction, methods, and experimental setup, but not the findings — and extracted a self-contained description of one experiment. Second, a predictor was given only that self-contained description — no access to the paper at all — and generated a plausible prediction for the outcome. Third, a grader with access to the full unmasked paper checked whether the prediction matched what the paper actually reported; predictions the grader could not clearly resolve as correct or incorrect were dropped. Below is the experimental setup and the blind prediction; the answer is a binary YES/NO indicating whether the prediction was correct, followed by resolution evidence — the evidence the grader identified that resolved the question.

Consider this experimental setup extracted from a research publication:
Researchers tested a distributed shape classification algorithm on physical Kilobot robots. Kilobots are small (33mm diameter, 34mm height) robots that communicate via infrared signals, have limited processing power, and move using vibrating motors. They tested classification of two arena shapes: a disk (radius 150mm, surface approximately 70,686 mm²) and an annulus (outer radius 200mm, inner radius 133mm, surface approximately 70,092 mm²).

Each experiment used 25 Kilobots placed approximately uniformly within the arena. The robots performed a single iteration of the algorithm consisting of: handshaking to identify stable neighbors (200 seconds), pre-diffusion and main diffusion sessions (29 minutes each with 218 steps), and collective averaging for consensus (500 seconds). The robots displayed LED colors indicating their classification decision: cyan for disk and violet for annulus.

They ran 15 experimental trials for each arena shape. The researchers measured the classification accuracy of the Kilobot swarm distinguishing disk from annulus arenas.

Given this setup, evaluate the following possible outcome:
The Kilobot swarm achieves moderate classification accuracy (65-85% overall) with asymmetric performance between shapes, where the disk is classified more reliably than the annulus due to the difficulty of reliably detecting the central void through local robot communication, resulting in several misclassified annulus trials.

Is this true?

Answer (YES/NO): NO